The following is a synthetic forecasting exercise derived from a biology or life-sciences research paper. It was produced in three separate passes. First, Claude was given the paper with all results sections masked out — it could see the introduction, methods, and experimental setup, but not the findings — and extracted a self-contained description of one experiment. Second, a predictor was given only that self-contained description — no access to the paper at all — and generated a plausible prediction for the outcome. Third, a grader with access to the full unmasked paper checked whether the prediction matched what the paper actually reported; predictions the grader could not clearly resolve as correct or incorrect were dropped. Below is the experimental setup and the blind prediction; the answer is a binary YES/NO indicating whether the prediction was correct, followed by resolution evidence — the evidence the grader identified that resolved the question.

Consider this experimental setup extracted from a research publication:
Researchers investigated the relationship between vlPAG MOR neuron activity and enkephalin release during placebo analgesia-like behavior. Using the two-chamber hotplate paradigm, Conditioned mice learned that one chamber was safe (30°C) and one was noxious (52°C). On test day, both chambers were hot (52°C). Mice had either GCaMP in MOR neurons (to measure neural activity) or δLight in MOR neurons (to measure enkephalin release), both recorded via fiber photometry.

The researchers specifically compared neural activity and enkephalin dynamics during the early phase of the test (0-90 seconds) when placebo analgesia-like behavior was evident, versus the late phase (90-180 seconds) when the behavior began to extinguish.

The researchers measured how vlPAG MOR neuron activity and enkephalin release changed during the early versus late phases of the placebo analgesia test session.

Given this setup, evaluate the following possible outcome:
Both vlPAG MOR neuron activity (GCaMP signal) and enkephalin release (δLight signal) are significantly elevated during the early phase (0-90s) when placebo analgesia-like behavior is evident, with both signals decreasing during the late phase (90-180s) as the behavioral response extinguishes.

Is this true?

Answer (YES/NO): NO